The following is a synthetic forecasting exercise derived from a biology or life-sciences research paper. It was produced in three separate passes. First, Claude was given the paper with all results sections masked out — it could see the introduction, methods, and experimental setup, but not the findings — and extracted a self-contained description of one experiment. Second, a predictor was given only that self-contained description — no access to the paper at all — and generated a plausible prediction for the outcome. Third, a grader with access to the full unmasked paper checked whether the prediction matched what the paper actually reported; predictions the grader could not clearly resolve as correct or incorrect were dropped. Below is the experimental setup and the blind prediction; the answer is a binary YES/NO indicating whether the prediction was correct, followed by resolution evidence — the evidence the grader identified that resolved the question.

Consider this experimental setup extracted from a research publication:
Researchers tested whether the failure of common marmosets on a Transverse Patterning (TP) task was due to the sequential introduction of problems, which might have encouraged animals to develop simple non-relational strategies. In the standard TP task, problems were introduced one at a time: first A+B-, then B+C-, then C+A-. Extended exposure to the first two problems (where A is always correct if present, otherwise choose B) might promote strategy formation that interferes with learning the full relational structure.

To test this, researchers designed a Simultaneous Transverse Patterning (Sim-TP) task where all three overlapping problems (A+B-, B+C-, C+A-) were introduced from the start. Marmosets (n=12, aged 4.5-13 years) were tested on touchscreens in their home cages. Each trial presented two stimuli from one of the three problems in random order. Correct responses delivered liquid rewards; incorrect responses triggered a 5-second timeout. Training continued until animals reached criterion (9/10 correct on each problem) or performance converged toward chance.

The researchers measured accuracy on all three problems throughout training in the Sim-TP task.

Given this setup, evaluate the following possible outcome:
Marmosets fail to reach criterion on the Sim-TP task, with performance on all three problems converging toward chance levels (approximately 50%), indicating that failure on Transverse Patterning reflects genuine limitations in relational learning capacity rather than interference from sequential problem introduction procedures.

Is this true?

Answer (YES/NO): YES